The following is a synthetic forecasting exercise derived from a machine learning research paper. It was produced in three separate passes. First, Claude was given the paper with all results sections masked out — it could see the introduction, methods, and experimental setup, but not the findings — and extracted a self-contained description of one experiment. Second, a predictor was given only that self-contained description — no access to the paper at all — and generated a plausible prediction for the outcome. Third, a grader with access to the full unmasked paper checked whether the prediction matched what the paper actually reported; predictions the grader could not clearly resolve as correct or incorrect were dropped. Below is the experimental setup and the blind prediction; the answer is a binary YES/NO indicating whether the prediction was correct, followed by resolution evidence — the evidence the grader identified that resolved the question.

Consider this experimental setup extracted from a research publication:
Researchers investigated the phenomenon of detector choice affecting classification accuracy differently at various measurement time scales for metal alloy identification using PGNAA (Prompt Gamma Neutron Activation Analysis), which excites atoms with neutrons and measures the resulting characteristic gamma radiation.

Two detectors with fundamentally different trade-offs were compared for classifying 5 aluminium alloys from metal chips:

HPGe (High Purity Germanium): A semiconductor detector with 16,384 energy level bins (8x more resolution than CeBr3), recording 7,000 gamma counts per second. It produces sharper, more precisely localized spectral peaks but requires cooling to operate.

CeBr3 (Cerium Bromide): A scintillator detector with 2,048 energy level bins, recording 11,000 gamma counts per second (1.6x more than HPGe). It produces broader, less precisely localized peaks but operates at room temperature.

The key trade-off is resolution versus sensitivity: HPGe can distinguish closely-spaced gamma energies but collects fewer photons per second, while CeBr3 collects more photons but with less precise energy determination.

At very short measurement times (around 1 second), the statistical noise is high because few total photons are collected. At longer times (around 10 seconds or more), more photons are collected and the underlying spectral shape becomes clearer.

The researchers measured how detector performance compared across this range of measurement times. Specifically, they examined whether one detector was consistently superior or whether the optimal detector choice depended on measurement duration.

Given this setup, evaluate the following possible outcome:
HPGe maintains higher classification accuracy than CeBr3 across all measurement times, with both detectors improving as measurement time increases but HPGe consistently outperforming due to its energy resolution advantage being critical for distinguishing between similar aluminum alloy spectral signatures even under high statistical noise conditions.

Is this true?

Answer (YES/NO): NO